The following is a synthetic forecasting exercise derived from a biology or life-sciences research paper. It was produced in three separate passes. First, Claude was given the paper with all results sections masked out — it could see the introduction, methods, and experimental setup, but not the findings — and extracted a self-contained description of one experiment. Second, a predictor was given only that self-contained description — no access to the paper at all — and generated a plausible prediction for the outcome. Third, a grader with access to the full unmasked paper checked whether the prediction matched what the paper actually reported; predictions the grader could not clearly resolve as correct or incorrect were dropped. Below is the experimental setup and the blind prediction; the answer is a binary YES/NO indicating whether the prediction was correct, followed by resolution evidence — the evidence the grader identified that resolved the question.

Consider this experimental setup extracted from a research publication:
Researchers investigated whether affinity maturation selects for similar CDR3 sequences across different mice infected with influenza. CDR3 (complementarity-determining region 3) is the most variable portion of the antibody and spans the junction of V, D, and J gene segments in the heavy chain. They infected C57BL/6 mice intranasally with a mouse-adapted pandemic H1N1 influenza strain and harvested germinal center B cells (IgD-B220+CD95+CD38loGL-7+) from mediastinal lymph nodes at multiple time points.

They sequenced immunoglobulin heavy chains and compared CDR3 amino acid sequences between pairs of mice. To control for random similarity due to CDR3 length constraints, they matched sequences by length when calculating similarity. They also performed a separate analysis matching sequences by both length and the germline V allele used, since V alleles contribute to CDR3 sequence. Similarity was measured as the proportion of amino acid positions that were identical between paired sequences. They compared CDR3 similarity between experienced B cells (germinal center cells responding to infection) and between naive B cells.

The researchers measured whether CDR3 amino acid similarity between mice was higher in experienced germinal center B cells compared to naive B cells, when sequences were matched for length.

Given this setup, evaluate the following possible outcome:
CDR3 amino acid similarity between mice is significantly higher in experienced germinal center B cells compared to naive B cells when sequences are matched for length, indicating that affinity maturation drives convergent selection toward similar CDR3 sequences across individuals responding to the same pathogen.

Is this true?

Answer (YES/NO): NO